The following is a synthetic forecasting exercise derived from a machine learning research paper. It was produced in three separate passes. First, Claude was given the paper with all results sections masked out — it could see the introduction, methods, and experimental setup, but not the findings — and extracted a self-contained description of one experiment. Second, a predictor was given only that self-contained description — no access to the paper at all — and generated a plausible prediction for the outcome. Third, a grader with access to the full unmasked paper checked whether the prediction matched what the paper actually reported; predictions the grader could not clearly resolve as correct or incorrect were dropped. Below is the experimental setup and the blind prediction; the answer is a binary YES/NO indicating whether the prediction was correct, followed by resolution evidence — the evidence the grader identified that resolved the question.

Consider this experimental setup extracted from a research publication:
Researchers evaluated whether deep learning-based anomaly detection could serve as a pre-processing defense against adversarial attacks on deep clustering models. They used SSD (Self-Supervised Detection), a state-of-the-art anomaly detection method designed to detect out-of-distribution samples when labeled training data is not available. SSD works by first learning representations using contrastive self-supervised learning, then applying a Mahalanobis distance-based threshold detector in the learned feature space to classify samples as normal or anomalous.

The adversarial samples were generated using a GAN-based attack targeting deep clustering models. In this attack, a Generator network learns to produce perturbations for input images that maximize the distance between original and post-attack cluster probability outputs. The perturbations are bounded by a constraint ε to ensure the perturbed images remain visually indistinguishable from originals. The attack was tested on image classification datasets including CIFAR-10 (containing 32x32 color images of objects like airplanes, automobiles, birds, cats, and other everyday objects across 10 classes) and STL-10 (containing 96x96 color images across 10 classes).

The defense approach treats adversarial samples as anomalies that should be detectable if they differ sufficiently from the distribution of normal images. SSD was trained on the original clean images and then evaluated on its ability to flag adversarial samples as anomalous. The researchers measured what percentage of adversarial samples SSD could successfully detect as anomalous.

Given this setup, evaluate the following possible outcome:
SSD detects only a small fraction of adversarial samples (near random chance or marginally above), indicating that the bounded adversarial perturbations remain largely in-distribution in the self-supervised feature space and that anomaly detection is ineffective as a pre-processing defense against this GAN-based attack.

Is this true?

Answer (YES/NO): YES